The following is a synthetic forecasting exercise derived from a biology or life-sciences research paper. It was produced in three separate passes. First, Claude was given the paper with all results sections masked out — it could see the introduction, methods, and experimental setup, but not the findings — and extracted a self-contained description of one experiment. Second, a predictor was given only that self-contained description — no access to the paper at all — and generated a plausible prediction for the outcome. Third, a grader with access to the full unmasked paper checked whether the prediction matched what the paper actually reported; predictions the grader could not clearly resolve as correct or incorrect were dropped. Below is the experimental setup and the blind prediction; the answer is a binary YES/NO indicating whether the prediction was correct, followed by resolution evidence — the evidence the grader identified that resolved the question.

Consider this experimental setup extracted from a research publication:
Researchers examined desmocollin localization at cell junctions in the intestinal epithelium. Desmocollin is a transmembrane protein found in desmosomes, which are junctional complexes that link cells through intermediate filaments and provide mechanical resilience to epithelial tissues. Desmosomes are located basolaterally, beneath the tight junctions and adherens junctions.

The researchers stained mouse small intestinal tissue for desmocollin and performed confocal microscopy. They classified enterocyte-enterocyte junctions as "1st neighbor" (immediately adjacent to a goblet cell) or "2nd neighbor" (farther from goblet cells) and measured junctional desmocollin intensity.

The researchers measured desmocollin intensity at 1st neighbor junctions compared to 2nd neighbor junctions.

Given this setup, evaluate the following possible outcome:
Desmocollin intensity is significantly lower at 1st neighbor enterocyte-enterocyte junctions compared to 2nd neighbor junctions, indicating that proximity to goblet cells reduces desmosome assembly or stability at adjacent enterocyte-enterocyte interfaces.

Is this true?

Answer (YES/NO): NO